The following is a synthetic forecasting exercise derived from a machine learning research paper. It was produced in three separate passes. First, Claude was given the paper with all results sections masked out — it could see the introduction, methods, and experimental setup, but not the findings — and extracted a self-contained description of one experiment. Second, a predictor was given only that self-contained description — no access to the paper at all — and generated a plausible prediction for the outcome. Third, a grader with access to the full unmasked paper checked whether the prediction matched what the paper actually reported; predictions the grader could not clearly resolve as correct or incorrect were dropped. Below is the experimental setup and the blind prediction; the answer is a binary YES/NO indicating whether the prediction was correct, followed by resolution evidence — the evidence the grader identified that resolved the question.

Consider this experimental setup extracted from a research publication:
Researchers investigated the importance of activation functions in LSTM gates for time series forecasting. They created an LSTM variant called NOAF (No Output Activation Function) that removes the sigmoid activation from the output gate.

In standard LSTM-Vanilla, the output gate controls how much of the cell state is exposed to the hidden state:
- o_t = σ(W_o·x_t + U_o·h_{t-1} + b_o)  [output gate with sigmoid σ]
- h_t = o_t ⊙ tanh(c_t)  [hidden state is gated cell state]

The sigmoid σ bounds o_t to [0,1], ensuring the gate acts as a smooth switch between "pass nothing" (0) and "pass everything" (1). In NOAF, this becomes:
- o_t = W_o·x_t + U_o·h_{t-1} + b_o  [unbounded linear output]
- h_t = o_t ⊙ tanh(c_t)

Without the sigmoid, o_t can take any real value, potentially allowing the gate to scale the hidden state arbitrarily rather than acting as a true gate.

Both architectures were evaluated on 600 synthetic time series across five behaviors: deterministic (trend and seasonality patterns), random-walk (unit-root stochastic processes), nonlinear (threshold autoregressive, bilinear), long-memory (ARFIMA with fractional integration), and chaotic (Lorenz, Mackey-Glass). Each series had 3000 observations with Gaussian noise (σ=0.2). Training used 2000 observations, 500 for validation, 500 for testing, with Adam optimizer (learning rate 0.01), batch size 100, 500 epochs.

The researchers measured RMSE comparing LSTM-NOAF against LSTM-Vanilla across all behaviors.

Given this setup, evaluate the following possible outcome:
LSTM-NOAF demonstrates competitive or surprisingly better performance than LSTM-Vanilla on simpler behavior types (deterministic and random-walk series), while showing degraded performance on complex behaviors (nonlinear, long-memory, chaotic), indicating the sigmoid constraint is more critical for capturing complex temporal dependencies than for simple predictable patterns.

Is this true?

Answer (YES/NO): NO